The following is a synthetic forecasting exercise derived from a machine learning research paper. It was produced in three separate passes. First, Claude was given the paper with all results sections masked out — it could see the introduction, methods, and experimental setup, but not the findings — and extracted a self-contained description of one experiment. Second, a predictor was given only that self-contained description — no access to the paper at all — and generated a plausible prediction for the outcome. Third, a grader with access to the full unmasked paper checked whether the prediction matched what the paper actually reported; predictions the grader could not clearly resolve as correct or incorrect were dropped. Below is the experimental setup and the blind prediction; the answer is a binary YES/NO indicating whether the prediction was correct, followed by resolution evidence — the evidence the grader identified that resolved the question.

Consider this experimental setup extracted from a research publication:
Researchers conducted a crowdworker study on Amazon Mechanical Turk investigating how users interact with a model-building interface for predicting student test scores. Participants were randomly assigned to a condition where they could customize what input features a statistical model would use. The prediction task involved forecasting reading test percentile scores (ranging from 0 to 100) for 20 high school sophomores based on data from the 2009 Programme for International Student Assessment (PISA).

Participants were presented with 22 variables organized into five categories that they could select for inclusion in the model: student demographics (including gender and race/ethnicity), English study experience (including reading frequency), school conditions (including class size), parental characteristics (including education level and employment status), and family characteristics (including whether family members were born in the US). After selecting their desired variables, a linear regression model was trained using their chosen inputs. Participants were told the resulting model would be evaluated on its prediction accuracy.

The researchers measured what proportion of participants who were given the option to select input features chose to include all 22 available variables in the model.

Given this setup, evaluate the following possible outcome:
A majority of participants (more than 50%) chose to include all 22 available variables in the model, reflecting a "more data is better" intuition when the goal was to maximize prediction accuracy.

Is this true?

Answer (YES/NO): NO